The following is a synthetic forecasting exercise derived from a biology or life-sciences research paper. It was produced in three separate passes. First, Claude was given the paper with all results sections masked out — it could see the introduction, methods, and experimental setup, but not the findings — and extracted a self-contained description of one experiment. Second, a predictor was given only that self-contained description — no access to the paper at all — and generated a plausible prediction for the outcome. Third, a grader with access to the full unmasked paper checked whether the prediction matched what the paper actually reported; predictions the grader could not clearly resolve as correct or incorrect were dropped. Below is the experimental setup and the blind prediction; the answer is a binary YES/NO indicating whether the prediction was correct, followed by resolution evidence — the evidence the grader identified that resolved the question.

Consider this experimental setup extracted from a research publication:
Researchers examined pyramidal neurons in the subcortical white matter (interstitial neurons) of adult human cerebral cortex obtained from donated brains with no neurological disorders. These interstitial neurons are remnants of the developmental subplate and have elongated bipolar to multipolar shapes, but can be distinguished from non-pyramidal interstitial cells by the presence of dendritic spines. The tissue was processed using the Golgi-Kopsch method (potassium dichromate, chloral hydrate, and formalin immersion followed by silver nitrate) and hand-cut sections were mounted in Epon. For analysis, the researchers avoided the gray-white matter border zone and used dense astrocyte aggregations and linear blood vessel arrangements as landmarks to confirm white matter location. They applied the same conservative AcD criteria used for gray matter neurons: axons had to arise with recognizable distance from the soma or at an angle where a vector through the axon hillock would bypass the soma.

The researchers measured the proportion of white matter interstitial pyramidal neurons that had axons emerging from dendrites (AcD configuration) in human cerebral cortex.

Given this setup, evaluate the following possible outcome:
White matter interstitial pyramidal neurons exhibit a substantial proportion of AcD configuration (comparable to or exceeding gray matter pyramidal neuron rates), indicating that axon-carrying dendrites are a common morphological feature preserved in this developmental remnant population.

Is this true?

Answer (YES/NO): YES